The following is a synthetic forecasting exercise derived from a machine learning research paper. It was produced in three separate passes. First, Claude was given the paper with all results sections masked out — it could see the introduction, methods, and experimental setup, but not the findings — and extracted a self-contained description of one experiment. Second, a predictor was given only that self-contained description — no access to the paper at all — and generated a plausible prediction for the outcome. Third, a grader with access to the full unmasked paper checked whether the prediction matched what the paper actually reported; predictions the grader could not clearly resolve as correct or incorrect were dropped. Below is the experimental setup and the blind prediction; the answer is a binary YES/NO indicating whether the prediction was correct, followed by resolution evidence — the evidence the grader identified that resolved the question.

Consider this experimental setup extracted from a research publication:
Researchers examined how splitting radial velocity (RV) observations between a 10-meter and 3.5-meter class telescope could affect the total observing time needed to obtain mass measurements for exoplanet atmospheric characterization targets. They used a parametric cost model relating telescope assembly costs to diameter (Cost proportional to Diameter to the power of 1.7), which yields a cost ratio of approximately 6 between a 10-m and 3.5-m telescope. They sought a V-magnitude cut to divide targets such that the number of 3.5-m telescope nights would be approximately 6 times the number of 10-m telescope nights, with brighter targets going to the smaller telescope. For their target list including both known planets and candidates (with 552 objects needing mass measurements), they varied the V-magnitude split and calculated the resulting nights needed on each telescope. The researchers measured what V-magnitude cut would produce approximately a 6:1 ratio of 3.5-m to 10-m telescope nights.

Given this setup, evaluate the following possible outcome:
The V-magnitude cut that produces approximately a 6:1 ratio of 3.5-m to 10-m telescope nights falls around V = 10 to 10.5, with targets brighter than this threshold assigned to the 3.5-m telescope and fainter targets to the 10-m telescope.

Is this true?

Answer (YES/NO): NO